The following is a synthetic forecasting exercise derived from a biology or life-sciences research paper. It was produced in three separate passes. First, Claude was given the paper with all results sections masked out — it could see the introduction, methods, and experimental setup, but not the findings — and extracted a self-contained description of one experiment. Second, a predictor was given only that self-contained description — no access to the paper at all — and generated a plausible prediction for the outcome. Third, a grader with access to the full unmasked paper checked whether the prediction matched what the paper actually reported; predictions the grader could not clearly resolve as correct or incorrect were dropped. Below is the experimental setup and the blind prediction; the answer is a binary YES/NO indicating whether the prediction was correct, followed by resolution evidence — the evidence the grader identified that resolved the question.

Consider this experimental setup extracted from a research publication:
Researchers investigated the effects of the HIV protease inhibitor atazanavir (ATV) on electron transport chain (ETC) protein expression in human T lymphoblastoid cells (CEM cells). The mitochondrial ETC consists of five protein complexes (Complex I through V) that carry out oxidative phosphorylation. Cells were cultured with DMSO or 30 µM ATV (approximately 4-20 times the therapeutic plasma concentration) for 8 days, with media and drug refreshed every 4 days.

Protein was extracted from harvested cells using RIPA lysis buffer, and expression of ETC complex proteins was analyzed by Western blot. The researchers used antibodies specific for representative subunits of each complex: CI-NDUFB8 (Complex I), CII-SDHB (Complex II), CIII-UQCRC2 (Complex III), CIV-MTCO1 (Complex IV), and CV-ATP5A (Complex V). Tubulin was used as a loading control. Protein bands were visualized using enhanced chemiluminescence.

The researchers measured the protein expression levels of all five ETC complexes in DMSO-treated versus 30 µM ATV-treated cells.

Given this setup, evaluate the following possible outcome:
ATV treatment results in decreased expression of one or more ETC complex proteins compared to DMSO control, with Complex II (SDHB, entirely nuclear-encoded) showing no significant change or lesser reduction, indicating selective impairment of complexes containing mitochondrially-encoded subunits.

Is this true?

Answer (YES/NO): NO